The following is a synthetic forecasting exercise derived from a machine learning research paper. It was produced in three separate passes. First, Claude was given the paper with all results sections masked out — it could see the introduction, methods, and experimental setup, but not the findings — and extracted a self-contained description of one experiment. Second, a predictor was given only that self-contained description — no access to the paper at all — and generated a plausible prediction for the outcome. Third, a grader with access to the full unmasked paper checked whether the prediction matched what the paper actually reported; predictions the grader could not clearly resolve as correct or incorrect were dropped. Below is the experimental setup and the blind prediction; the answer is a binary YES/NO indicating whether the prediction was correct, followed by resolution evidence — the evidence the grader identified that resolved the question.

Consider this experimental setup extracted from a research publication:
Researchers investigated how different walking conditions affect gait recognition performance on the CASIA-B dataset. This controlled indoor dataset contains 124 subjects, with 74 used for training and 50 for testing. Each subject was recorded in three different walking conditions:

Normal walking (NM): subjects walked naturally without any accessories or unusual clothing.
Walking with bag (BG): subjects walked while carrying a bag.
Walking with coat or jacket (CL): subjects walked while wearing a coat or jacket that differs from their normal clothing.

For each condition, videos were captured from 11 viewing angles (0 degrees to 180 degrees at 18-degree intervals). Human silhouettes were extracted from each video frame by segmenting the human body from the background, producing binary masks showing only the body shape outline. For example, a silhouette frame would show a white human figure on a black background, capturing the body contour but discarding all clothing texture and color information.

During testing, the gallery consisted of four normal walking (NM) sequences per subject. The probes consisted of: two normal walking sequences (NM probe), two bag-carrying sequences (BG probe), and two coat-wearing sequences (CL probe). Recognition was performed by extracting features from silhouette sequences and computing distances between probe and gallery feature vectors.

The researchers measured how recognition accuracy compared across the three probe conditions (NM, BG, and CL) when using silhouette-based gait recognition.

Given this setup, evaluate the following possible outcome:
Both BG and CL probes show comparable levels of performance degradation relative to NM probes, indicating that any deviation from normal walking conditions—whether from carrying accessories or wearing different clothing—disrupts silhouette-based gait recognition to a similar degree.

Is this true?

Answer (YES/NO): NO